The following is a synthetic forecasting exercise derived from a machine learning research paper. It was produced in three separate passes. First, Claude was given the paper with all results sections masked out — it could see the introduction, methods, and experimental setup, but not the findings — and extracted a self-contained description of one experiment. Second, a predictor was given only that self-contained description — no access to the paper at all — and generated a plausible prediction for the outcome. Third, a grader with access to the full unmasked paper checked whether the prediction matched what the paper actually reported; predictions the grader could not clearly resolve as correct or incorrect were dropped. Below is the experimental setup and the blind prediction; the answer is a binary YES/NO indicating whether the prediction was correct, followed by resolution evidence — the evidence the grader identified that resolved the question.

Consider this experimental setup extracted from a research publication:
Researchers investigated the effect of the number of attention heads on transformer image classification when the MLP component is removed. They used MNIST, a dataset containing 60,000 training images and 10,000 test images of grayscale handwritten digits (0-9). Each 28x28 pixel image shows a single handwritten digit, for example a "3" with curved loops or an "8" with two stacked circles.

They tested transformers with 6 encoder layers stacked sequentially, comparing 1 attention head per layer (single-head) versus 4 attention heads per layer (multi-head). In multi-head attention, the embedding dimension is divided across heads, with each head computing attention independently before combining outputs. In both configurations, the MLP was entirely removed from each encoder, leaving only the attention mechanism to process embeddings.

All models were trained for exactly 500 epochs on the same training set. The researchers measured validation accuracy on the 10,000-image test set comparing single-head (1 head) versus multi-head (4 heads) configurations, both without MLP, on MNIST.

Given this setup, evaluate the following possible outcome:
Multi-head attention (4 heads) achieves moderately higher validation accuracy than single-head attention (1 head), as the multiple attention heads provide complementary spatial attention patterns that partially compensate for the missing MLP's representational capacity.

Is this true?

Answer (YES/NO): NO